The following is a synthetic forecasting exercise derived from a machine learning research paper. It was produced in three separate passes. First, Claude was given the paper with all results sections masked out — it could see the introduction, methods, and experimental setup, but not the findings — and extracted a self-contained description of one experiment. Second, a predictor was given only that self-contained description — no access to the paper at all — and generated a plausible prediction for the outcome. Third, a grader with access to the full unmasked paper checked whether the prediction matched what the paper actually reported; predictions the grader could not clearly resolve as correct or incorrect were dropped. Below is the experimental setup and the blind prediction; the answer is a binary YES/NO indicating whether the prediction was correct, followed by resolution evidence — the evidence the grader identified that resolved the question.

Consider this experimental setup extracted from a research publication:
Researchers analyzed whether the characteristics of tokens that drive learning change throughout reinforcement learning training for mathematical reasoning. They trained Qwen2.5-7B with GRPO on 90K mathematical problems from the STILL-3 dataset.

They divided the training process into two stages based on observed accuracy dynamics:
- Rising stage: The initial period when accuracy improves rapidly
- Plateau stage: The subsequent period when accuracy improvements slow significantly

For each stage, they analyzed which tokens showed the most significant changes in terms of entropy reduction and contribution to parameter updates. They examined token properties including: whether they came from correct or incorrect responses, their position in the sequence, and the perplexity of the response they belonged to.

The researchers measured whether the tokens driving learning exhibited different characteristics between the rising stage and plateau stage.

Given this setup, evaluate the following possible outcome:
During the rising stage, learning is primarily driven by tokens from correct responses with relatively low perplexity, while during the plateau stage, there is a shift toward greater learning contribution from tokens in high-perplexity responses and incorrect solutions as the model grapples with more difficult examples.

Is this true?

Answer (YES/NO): NO